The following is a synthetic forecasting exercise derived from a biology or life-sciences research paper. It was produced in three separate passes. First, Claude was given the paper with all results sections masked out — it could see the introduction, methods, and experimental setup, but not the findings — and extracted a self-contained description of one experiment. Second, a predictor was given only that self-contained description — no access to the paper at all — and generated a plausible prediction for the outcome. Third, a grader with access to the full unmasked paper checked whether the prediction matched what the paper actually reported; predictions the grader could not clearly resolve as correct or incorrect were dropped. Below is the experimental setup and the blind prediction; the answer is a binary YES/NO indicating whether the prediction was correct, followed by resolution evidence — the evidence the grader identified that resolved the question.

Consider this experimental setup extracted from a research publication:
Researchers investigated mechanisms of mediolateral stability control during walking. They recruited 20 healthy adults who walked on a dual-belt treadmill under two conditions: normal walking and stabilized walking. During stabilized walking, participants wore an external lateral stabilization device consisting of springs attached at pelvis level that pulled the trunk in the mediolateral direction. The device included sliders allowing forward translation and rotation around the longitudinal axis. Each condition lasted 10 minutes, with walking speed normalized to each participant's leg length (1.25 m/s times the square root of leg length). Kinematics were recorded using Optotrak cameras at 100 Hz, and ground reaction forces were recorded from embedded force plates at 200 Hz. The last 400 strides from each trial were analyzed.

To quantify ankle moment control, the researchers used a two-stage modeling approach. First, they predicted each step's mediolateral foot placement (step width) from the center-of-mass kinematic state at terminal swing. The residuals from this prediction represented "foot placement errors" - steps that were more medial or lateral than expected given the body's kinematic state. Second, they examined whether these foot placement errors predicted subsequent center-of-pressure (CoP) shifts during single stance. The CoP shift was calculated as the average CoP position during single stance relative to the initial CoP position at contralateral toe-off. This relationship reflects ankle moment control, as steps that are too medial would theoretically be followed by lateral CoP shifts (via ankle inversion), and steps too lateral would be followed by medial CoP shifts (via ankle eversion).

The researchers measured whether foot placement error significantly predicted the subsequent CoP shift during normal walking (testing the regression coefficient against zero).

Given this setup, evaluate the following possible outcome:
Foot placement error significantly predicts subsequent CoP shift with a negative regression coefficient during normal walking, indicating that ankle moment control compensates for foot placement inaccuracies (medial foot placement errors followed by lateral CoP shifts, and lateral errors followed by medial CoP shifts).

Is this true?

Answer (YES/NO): YES